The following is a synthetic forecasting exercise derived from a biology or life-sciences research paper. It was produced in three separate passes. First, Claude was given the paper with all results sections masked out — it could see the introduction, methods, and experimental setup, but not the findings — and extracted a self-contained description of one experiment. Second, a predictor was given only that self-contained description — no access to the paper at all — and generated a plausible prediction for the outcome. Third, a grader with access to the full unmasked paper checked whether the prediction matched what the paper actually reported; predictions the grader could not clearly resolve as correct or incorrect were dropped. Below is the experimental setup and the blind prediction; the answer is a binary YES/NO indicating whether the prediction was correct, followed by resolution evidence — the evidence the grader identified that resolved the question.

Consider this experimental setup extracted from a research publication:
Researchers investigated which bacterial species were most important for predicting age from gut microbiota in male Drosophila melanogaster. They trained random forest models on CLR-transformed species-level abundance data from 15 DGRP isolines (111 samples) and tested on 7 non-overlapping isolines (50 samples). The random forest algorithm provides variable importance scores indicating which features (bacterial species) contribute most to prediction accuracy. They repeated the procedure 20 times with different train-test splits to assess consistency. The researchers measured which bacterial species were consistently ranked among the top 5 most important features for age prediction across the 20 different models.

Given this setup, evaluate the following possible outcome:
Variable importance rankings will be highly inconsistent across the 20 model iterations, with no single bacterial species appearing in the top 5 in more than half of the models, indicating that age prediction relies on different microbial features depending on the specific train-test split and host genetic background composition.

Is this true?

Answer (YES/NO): NO